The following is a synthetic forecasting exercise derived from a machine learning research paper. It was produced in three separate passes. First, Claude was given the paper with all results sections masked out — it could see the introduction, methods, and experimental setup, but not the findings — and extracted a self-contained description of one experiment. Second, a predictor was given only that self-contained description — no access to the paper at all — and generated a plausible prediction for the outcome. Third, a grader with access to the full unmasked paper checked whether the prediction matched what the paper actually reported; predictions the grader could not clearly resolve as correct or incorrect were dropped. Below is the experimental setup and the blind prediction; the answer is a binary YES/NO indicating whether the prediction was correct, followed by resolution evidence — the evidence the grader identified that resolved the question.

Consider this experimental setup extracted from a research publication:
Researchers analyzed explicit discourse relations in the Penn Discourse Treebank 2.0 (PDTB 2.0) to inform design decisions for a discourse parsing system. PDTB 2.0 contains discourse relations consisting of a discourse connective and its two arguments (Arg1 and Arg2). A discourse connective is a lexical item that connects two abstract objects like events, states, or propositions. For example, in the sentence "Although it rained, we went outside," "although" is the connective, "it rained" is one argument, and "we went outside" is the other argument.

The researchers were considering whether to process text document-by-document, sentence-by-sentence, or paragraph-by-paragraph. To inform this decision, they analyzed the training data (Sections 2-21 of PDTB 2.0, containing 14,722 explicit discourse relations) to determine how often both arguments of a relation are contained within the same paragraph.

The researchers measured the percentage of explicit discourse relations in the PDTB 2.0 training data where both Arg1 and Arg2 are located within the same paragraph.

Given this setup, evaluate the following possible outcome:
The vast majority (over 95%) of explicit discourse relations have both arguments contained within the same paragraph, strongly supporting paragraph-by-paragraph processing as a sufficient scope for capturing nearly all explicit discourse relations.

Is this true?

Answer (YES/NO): NO